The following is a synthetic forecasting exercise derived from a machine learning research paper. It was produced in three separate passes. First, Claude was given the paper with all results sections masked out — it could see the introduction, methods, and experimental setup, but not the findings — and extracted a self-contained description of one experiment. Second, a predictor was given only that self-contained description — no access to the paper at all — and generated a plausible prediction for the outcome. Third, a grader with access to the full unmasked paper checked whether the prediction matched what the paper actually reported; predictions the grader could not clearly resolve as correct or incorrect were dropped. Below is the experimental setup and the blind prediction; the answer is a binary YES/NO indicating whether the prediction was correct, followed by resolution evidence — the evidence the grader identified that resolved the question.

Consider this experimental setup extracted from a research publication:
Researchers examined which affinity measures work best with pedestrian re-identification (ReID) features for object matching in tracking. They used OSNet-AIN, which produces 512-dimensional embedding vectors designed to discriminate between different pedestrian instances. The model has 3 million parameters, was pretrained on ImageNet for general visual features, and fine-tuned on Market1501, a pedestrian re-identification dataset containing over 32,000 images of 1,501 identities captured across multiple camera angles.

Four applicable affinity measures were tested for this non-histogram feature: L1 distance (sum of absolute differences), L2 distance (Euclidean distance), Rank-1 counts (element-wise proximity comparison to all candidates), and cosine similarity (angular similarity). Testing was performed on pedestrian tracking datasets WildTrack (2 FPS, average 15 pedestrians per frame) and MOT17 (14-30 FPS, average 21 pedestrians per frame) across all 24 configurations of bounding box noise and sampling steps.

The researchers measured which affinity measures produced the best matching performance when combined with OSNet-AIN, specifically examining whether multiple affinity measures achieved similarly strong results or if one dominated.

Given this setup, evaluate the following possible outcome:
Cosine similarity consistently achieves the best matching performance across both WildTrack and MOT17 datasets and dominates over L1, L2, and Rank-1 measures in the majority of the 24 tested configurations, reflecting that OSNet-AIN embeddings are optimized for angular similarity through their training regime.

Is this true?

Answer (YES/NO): NO